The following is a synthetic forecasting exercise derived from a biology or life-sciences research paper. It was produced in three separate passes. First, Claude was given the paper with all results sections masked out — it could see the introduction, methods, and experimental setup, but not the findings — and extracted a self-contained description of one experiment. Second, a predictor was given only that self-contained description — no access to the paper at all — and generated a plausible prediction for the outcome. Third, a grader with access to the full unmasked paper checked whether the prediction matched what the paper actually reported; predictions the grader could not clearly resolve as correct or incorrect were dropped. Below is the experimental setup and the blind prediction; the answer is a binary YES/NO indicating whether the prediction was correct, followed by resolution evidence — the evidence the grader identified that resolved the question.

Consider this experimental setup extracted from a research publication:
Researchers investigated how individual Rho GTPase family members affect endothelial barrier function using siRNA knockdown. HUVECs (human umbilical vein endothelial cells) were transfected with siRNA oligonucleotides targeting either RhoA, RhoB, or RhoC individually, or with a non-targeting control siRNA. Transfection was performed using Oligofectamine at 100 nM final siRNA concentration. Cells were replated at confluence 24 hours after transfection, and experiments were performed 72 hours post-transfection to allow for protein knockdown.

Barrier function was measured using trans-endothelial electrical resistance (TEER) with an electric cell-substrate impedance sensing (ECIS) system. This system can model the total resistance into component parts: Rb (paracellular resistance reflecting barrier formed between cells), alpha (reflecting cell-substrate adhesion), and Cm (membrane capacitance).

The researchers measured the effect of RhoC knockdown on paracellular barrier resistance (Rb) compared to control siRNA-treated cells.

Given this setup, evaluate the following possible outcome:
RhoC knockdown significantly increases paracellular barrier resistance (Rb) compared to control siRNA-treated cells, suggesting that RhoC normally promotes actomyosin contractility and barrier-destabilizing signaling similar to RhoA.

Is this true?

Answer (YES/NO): NO